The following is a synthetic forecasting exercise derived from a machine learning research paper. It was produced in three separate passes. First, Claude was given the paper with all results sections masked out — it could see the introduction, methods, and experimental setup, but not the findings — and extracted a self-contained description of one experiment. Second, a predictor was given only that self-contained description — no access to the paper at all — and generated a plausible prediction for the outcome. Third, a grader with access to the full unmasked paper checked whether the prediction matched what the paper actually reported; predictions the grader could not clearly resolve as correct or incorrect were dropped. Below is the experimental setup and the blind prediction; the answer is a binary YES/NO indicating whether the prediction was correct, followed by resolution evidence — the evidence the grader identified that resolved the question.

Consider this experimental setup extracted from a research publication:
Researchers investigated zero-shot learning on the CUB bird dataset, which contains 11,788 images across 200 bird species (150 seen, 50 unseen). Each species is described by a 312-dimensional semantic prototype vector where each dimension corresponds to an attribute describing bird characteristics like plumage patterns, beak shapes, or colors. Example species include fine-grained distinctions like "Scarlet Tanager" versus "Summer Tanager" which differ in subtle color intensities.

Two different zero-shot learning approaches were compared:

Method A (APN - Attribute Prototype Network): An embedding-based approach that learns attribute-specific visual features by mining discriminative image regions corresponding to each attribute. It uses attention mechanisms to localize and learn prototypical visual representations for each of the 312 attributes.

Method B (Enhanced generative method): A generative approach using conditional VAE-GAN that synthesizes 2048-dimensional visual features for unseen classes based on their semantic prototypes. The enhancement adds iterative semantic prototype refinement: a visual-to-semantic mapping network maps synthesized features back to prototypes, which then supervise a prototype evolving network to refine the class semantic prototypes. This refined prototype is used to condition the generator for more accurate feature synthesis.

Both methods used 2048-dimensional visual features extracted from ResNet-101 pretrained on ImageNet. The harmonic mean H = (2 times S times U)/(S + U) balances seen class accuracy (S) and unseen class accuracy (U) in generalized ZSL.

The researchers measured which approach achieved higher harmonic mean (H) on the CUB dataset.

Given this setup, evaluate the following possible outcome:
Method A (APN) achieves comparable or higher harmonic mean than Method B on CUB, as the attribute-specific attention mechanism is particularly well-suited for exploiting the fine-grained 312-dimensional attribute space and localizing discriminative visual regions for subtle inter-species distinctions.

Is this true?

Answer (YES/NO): YES